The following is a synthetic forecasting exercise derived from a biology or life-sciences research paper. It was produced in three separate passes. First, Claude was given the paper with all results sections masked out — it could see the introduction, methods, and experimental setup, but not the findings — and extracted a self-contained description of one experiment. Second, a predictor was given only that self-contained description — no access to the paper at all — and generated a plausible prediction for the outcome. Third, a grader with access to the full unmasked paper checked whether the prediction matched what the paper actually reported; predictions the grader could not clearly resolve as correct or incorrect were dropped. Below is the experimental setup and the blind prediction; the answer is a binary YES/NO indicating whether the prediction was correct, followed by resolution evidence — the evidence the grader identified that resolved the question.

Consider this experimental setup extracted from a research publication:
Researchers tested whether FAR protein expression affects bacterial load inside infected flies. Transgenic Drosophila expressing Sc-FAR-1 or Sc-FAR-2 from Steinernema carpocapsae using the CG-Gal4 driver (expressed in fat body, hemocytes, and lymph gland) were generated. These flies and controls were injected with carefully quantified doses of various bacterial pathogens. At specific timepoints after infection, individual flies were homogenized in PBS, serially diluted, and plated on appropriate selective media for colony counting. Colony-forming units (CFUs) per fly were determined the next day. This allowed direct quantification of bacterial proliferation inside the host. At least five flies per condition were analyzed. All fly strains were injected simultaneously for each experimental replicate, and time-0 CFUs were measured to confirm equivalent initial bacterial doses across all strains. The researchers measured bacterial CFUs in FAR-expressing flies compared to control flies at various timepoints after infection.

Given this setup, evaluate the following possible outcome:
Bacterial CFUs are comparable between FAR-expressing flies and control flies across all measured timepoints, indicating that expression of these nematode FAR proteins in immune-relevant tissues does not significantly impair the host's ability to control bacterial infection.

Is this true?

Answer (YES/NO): NO